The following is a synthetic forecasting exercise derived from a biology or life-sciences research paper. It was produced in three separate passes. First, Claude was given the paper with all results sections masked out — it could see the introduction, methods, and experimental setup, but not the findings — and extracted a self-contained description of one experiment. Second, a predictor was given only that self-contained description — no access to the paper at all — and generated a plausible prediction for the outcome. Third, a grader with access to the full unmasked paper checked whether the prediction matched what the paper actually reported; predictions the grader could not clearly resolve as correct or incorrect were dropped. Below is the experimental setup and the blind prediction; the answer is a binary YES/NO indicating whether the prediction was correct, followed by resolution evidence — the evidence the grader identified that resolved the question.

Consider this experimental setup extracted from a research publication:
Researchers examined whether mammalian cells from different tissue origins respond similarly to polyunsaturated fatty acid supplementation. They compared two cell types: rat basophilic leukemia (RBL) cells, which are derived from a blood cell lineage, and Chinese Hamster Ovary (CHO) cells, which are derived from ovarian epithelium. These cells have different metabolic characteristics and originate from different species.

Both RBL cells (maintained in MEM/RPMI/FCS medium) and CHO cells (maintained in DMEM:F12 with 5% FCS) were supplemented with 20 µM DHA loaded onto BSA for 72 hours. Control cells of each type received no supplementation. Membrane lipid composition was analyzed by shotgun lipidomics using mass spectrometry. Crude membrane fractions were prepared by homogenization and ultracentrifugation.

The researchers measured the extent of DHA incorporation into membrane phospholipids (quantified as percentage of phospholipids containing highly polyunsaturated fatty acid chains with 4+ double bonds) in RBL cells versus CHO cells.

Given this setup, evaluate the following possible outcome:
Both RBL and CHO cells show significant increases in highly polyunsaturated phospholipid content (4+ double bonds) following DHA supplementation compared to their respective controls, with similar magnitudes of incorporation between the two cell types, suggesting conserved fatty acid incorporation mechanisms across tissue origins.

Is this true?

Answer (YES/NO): YES